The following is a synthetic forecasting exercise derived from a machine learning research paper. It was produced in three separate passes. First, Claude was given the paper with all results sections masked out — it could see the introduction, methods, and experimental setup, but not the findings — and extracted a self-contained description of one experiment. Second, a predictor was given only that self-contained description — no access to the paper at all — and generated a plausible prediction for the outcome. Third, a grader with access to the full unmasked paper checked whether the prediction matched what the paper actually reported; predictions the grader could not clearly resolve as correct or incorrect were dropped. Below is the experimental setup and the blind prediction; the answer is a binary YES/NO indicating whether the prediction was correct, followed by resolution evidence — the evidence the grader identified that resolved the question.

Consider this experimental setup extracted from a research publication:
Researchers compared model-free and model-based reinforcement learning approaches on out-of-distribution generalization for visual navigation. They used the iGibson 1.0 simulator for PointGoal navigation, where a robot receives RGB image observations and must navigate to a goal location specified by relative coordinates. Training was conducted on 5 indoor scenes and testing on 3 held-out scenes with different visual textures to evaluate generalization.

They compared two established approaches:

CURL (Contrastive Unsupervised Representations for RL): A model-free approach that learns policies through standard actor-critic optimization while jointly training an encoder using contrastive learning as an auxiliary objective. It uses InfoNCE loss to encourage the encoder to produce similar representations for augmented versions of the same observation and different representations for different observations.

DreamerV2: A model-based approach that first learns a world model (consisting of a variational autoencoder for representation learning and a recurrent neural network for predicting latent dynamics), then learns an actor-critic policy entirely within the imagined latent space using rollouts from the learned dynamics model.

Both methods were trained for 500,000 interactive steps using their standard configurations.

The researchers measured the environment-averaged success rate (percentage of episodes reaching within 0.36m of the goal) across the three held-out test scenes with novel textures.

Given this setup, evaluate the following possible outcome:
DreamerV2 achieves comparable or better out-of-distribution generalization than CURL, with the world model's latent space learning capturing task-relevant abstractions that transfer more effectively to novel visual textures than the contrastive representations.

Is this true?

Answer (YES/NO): NO